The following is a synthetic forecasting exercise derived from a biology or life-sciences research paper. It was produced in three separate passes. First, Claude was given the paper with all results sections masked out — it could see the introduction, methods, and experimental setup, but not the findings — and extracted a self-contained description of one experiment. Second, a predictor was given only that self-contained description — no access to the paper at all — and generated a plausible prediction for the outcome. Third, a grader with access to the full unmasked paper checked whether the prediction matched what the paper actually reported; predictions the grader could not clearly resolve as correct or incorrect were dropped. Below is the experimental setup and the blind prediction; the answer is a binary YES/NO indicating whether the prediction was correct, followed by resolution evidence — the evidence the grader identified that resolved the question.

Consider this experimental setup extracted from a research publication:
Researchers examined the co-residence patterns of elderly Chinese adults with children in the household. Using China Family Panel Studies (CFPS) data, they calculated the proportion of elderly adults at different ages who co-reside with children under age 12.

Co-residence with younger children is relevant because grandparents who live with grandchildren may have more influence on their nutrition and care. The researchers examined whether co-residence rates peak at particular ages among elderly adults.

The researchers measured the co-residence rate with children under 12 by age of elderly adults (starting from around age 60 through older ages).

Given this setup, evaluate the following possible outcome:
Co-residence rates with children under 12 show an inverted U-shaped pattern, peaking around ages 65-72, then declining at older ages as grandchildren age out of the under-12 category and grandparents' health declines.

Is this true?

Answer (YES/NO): NO